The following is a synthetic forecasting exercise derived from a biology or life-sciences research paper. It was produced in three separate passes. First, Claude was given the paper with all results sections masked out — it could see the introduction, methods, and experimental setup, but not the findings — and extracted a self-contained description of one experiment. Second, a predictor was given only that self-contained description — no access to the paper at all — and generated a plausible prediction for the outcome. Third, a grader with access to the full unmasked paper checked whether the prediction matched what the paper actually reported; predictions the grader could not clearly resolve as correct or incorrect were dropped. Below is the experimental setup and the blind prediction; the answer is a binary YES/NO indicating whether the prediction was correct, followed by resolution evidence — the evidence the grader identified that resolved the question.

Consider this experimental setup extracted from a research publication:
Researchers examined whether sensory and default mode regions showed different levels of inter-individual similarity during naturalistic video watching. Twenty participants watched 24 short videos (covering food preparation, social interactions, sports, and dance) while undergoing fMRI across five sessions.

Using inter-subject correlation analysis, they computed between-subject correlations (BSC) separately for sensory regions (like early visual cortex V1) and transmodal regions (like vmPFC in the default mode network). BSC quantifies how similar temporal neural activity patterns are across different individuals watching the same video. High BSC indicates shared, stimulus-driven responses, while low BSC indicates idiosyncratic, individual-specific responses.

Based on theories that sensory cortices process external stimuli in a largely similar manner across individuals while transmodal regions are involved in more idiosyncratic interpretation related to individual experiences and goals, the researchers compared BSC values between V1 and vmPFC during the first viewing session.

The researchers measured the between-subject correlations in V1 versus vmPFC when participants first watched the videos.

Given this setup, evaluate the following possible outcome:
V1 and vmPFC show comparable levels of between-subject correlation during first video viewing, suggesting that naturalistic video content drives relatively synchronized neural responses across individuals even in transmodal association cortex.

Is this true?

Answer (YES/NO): NO